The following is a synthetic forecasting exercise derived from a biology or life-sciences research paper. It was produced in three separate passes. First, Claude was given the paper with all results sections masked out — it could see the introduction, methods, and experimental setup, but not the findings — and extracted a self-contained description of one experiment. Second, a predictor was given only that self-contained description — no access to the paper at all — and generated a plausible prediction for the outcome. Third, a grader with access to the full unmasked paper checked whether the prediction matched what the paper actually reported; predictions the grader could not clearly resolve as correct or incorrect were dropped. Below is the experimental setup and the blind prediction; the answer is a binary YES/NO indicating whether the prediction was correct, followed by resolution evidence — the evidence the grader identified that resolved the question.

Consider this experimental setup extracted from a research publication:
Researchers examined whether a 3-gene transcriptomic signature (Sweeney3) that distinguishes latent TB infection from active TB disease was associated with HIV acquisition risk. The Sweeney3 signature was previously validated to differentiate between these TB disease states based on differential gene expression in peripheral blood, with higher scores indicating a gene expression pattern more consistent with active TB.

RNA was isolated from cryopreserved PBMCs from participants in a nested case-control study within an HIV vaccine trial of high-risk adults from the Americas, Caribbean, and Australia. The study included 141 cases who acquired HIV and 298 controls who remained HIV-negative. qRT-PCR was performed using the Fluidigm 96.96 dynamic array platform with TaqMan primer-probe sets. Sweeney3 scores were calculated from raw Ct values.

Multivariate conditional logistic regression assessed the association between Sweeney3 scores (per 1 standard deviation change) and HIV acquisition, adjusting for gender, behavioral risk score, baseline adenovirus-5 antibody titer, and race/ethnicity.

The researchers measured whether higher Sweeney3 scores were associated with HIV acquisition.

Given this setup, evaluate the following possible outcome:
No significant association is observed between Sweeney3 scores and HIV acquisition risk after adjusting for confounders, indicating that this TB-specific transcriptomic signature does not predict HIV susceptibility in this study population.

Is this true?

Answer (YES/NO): NO